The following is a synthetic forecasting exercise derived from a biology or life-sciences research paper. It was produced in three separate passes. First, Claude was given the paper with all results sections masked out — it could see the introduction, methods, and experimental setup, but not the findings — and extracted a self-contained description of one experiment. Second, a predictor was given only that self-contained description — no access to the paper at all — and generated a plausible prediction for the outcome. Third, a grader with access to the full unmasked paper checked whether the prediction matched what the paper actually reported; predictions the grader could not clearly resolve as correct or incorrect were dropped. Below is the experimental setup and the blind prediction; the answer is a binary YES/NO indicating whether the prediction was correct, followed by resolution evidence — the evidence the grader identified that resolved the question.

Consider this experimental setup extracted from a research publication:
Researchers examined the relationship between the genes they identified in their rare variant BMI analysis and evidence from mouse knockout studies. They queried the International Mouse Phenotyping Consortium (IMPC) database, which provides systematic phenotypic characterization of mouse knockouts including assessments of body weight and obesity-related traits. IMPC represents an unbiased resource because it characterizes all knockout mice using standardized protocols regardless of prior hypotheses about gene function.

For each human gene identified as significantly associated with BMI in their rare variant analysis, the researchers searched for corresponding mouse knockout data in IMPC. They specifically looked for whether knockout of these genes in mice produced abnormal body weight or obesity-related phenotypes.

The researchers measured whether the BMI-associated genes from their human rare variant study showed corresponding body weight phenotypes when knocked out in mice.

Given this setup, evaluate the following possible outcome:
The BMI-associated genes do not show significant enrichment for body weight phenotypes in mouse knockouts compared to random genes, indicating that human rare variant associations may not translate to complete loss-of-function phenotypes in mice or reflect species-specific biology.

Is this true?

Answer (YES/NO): NO